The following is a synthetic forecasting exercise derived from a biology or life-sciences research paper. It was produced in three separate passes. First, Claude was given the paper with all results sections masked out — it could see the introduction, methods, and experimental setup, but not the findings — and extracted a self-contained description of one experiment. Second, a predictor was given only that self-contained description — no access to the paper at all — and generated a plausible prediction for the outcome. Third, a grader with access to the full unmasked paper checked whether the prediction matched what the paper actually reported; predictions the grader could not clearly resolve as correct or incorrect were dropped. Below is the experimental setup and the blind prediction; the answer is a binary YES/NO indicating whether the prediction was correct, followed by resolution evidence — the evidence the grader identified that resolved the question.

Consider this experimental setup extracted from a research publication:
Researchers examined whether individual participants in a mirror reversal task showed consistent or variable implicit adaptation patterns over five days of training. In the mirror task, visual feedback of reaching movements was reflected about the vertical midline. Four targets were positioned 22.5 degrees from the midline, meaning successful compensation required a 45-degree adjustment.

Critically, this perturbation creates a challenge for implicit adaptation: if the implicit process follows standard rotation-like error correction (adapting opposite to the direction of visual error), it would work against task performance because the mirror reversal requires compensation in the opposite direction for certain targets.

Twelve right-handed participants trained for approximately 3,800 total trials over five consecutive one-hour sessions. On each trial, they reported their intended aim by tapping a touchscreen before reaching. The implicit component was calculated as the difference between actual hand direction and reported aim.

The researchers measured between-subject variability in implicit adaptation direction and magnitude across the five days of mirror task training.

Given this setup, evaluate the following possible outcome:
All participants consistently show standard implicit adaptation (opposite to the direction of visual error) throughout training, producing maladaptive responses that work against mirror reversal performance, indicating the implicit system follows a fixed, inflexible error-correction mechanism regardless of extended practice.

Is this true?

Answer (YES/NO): NO